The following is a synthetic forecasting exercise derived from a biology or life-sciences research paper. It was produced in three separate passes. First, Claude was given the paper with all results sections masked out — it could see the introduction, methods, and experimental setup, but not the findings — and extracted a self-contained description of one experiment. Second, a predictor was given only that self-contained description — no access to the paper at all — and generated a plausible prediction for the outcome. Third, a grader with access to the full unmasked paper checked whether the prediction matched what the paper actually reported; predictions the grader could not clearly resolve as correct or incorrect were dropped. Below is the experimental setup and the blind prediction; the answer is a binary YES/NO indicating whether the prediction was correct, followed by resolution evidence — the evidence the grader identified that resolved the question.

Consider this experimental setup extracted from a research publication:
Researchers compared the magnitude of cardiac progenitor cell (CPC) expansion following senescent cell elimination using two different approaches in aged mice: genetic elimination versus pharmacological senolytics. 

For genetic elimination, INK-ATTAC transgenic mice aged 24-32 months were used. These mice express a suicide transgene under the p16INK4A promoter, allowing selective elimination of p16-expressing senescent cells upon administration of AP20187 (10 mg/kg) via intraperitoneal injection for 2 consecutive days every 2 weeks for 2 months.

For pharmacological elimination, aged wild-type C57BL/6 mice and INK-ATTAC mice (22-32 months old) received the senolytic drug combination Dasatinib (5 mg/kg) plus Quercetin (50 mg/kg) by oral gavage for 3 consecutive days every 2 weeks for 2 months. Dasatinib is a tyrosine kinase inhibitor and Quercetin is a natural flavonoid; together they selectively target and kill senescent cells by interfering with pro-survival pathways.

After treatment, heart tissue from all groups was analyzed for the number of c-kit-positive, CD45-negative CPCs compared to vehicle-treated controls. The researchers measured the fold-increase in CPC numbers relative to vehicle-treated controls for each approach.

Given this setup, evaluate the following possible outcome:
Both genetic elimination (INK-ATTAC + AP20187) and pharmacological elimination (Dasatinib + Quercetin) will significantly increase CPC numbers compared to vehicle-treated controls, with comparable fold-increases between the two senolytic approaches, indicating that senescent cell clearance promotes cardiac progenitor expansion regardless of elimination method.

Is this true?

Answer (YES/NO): NO